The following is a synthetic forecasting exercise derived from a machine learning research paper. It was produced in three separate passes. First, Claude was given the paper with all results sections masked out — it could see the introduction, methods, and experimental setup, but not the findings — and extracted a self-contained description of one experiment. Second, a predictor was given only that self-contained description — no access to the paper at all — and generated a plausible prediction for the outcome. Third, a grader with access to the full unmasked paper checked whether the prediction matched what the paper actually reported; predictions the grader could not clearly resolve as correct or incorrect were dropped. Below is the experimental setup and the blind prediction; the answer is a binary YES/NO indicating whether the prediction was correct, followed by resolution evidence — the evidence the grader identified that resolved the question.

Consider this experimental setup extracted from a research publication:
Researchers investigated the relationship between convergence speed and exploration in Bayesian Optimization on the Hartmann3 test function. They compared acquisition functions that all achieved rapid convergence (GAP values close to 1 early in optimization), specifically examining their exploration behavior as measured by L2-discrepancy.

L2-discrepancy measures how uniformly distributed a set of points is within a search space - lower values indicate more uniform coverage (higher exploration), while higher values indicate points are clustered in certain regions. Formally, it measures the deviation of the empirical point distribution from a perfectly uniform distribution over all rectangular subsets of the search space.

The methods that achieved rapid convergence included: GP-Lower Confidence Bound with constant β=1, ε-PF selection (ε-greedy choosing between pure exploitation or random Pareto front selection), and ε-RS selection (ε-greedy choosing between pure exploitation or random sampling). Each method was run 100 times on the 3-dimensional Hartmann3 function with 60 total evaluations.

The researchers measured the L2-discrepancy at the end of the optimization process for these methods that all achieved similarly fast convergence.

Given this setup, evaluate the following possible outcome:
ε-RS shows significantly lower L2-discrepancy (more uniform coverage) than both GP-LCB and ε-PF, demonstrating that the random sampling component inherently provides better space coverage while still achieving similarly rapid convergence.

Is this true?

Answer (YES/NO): NO